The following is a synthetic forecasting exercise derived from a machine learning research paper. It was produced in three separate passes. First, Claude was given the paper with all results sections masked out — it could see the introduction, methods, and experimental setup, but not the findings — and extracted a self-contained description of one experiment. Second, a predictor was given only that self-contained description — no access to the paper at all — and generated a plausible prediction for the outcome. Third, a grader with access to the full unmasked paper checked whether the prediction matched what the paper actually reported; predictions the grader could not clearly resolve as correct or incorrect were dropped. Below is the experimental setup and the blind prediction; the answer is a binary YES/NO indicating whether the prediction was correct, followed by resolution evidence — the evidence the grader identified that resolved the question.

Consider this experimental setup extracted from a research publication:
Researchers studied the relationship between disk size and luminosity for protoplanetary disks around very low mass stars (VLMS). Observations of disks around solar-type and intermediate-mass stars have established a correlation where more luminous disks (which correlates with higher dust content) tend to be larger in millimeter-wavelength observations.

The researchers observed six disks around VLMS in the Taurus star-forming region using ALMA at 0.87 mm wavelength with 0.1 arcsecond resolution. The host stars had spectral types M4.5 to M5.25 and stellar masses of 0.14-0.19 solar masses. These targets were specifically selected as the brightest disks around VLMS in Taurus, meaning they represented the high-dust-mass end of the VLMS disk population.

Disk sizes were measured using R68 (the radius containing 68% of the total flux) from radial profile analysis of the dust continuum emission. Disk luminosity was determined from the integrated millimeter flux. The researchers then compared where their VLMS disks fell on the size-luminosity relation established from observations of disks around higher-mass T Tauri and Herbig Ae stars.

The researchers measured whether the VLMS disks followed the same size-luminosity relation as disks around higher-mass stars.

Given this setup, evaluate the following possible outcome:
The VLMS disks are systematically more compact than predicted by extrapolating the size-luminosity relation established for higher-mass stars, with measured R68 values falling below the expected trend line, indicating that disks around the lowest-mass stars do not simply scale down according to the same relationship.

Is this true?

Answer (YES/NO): NO